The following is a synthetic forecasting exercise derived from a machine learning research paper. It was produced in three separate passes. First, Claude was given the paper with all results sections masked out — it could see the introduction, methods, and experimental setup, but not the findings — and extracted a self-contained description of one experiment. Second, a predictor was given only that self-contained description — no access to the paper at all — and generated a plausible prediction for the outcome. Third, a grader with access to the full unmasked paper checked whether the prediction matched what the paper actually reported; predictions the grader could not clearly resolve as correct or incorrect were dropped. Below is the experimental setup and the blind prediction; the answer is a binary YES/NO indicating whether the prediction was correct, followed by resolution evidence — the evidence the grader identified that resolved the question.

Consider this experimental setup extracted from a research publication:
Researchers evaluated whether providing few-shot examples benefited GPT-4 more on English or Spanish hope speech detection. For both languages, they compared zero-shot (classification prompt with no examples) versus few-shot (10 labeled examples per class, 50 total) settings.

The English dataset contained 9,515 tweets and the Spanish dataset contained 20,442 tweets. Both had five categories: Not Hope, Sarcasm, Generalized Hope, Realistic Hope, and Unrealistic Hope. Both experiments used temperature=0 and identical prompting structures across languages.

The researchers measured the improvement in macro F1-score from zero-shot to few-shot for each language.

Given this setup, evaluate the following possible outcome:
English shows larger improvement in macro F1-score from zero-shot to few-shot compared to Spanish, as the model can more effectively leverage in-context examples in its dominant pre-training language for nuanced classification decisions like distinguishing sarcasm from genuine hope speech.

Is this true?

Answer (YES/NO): YES